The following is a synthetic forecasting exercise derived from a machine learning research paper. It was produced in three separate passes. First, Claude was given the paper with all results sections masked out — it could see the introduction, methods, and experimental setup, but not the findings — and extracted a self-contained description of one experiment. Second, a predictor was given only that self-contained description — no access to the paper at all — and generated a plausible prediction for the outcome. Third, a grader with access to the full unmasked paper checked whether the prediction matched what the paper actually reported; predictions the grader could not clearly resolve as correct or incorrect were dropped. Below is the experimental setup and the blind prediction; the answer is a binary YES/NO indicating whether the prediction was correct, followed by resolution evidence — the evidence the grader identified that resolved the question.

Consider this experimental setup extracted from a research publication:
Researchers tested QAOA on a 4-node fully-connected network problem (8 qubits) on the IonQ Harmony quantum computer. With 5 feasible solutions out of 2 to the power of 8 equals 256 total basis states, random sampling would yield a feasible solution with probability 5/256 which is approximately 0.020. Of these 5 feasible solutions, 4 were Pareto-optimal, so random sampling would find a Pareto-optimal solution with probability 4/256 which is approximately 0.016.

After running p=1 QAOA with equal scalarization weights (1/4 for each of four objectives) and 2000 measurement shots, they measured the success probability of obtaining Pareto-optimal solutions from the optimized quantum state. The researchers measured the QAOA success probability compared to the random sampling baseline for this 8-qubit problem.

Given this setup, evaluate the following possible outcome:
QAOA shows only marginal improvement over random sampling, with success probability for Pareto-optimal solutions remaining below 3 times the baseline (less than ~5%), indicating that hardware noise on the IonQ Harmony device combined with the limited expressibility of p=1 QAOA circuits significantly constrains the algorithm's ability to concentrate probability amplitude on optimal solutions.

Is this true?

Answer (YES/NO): YES